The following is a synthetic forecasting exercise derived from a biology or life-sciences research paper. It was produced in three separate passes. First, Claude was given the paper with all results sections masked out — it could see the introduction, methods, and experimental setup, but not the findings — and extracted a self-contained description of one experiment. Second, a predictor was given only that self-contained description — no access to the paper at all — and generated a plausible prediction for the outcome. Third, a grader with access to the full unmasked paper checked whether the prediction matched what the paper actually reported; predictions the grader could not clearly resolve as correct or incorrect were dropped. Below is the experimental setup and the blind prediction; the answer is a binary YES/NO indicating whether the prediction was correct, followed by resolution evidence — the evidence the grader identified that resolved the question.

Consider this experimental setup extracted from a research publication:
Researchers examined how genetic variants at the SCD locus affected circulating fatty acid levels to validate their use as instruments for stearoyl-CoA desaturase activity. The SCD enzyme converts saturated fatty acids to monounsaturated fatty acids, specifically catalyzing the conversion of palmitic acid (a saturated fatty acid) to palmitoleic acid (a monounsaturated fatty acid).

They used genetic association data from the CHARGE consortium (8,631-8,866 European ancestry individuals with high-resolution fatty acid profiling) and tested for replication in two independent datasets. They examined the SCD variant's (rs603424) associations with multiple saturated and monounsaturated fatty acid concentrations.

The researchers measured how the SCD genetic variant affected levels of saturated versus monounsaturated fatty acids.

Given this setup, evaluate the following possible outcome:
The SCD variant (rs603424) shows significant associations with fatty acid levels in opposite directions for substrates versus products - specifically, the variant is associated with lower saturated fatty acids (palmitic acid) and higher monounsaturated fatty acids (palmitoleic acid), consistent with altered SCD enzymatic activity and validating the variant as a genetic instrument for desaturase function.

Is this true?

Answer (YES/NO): YES